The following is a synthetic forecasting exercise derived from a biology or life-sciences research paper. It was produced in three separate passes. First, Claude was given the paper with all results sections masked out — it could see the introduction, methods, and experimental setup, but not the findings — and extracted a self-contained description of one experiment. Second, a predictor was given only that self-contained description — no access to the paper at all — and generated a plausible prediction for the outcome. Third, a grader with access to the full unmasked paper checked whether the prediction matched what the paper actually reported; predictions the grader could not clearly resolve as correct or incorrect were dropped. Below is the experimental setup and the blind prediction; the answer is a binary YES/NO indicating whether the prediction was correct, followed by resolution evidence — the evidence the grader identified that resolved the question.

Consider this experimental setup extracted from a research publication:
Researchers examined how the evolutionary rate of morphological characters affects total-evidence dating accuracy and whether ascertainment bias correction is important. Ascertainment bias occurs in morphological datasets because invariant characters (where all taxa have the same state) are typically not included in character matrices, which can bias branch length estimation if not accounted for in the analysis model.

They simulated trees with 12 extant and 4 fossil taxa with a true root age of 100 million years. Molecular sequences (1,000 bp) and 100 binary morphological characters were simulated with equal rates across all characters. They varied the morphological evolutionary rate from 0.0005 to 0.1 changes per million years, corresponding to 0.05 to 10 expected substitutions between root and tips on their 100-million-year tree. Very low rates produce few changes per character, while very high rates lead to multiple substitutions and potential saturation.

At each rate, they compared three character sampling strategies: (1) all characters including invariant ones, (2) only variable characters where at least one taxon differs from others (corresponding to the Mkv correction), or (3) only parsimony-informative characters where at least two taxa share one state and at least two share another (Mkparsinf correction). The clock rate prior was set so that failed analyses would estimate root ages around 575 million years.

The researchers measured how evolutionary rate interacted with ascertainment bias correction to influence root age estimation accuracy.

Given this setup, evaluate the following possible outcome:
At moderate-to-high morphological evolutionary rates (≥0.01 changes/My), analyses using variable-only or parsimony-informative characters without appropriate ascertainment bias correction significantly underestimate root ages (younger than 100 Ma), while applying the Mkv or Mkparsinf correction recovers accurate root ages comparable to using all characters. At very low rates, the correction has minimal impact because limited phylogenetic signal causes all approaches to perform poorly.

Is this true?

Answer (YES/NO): NO